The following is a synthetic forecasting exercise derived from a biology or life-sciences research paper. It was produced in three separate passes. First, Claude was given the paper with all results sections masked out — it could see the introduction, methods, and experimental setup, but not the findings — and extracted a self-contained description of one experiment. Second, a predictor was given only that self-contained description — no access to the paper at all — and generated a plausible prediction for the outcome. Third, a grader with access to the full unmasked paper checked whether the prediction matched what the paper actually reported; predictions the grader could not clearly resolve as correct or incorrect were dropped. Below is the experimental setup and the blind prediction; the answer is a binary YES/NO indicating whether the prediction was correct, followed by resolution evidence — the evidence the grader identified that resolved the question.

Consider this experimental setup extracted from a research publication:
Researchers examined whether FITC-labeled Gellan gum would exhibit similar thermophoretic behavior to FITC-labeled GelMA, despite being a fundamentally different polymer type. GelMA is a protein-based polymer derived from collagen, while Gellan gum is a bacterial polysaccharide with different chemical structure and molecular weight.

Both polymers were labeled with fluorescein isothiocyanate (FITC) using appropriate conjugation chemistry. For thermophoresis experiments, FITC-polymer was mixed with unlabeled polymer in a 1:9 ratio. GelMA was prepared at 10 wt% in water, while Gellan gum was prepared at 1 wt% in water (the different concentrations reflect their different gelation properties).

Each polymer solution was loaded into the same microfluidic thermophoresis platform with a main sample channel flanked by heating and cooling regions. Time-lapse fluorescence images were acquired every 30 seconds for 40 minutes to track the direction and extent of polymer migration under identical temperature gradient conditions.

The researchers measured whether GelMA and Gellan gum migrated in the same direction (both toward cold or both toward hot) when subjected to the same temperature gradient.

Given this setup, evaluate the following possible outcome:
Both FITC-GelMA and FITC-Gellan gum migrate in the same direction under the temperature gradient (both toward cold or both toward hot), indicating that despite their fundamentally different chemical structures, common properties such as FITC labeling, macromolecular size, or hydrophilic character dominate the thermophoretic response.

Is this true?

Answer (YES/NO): YES